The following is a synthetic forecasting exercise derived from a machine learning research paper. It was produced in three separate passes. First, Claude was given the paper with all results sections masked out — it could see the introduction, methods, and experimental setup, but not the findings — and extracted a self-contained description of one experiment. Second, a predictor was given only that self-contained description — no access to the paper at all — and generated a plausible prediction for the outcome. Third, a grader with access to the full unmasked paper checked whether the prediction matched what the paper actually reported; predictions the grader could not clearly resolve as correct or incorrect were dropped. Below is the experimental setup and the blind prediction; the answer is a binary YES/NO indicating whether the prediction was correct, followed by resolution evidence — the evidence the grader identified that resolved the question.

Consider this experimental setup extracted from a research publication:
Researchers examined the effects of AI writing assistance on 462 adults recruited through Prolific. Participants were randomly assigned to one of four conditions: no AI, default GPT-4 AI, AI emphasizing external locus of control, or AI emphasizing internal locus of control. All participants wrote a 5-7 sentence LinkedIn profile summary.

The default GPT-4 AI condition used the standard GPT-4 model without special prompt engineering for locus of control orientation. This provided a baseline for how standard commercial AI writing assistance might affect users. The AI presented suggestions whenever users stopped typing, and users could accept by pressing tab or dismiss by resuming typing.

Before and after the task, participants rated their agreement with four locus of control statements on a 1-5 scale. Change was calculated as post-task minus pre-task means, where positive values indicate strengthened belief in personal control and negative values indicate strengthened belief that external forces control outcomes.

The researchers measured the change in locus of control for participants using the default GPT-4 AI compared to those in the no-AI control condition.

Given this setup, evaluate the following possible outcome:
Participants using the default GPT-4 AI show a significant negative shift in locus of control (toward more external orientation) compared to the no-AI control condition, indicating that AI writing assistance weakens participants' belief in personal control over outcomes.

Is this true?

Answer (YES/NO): NO